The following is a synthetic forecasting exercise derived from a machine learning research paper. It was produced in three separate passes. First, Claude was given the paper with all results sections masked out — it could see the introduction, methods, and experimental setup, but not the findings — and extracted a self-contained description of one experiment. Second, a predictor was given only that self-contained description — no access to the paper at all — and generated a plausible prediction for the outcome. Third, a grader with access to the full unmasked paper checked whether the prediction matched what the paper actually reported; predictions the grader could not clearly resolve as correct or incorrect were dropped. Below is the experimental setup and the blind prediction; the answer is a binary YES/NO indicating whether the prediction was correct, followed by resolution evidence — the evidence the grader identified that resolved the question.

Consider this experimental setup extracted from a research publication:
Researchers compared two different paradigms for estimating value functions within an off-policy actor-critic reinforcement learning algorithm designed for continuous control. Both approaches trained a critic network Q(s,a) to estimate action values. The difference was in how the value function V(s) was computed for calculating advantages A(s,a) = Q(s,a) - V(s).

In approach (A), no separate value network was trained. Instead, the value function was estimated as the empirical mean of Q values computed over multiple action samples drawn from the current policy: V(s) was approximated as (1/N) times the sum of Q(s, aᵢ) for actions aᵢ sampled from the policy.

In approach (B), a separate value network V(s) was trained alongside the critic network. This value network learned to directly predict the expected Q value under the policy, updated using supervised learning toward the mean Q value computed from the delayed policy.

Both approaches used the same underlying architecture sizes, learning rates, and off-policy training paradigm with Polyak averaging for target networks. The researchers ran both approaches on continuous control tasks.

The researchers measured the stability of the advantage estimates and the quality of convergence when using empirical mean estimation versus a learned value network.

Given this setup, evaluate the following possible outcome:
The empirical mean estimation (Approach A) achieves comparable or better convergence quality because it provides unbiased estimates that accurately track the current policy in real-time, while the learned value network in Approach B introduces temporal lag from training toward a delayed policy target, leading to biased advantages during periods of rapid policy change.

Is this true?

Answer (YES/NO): NO